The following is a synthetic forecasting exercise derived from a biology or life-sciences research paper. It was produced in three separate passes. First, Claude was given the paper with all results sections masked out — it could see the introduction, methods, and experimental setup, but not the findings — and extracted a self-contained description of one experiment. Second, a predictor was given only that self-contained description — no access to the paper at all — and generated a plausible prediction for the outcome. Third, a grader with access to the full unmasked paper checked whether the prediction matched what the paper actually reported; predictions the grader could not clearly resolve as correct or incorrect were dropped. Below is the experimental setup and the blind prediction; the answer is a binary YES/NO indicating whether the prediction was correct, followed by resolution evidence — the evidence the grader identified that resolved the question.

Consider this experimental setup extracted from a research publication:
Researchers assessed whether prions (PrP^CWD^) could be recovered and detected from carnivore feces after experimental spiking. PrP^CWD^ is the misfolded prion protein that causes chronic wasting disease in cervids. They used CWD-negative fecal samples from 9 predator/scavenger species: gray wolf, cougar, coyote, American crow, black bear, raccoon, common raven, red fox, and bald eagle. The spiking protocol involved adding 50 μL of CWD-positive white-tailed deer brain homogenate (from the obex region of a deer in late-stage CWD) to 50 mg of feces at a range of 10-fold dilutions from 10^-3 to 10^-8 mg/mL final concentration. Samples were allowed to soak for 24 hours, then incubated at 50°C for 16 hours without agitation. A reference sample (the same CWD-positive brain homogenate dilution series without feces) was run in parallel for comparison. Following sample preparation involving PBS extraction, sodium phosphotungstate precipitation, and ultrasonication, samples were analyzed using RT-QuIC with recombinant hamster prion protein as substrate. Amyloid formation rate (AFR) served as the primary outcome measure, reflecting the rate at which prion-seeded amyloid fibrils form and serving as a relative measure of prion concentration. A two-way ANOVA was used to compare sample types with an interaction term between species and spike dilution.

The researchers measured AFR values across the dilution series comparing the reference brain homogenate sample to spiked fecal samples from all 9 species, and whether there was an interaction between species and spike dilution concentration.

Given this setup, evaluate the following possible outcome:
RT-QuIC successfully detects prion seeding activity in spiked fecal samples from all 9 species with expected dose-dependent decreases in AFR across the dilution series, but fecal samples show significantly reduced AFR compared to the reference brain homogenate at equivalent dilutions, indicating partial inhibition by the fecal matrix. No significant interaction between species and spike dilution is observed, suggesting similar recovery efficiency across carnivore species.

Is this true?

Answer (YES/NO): NO